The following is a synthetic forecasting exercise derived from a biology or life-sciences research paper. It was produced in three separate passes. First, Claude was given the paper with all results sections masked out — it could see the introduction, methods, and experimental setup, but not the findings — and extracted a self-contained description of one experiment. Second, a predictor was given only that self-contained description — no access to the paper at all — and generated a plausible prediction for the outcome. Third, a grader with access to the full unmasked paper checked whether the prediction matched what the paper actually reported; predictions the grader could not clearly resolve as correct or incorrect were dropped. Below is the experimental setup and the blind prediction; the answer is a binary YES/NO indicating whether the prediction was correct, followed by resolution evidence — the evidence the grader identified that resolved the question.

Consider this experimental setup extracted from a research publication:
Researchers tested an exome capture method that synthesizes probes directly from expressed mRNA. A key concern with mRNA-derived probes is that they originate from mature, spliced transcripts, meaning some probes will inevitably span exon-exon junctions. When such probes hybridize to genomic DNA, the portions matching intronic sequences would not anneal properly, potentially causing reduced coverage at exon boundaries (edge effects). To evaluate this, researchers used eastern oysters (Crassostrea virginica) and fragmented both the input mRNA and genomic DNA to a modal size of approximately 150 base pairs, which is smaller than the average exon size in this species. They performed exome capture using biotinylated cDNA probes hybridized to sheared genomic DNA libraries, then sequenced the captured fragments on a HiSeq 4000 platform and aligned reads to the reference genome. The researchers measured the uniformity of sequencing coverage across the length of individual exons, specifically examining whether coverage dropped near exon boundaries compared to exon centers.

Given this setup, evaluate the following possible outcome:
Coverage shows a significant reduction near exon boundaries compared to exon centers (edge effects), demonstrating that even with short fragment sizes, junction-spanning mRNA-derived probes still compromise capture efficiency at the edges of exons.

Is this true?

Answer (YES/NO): NO